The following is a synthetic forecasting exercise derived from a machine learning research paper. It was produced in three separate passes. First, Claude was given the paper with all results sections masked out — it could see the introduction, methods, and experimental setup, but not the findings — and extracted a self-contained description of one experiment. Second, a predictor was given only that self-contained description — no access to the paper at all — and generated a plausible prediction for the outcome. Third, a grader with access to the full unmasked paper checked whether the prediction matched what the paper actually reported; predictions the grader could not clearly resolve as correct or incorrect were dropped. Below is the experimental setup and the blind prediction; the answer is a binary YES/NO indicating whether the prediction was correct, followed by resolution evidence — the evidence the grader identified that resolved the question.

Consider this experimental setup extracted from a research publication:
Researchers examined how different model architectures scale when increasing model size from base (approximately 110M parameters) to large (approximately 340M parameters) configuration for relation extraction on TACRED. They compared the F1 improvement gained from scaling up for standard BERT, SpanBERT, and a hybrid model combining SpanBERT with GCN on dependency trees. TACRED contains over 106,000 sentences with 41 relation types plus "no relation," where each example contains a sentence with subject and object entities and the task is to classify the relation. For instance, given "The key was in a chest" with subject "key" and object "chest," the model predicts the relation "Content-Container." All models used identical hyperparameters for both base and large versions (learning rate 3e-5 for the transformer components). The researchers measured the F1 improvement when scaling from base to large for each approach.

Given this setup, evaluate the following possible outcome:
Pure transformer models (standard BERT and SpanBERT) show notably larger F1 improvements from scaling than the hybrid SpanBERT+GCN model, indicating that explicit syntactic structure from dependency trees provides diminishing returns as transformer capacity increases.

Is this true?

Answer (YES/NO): YES